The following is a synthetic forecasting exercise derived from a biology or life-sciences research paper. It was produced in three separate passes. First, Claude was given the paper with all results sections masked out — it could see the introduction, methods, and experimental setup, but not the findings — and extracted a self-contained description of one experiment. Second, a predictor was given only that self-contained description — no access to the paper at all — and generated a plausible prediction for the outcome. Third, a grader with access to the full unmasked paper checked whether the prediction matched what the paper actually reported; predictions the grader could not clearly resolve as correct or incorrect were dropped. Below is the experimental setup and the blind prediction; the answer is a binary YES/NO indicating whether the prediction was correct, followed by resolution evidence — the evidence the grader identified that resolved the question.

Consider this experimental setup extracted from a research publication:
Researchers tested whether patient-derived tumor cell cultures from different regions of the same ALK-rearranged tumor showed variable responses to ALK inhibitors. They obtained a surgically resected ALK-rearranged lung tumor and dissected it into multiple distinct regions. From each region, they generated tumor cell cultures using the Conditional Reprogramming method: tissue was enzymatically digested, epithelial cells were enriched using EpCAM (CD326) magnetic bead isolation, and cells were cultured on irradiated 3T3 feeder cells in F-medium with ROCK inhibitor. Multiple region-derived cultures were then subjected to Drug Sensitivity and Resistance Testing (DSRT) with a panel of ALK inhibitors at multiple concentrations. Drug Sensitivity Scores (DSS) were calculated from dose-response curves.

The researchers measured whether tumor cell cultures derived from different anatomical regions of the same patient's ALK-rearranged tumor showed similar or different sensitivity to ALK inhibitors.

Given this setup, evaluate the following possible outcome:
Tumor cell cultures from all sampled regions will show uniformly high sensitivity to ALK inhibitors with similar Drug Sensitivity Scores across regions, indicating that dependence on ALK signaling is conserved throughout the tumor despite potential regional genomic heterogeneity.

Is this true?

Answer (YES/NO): NO